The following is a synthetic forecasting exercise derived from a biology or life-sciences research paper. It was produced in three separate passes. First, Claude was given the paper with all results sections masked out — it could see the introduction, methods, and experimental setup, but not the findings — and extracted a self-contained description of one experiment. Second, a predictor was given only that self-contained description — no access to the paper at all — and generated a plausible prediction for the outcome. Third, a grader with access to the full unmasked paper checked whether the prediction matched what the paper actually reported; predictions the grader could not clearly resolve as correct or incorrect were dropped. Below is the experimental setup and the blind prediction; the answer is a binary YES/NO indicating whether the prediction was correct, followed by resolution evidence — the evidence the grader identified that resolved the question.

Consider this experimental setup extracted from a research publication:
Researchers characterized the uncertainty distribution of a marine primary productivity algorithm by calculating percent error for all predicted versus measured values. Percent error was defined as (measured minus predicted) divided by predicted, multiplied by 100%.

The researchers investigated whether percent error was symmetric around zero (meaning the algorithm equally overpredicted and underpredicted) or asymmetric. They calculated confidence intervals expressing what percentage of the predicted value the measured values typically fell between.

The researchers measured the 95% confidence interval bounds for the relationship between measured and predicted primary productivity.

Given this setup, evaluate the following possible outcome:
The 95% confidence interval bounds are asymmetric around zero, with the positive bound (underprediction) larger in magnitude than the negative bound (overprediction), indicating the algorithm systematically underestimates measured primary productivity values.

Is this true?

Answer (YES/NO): NO